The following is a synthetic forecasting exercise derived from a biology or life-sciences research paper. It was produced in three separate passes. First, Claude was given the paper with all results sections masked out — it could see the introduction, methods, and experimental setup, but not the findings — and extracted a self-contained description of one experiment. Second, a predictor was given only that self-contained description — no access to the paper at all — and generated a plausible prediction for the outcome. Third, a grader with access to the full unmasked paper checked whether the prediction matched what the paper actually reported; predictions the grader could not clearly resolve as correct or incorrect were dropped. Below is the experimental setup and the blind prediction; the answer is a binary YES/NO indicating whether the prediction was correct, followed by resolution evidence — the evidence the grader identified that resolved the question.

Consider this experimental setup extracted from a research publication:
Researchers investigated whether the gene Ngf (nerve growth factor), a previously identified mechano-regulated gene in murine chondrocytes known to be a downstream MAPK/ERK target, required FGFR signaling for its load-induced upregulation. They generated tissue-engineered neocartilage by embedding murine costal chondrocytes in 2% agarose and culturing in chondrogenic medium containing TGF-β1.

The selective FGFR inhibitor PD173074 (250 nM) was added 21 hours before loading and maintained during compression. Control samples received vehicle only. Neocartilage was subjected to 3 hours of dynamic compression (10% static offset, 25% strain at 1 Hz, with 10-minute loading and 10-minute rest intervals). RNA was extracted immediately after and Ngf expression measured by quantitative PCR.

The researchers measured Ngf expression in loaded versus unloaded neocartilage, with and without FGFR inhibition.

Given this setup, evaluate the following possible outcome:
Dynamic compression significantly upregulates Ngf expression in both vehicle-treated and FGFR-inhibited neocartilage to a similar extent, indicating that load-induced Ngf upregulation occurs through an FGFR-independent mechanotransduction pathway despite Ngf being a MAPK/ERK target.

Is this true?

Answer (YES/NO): NO